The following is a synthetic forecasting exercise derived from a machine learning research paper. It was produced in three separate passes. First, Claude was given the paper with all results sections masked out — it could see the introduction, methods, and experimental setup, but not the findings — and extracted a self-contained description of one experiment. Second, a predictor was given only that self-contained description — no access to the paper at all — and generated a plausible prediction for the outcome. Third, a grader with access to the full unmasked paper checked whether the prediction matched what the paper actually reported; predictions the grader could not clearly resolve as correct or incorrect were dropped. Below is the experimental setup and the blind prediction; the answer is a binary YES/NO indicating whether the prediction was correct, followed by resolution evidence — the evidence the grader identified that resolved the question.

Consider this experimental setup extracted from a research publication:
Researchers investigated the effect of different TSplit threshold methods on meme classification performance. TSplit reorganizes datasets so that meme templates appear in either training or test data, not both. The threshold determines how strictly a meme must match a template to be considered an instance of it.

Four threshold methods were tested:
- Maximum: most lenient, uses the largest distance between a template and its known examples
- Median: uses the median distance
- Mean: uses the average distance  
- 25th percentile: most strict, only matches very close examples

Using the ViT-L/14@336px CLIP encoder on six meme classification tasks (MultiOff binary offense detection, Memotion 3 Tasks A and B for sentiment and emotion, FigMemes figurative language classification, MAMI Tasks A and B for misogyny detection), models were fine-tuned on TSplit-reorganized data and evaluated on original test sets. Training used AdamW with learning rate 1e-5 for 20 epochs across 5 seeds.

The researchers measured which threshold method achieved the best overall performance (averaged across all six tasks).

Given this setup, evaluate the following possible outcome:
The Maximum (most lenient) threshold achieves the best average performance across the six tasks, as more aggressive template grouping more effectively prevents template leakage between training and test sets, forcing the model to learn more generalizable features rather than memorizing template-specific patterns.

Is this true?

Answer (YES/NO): YES